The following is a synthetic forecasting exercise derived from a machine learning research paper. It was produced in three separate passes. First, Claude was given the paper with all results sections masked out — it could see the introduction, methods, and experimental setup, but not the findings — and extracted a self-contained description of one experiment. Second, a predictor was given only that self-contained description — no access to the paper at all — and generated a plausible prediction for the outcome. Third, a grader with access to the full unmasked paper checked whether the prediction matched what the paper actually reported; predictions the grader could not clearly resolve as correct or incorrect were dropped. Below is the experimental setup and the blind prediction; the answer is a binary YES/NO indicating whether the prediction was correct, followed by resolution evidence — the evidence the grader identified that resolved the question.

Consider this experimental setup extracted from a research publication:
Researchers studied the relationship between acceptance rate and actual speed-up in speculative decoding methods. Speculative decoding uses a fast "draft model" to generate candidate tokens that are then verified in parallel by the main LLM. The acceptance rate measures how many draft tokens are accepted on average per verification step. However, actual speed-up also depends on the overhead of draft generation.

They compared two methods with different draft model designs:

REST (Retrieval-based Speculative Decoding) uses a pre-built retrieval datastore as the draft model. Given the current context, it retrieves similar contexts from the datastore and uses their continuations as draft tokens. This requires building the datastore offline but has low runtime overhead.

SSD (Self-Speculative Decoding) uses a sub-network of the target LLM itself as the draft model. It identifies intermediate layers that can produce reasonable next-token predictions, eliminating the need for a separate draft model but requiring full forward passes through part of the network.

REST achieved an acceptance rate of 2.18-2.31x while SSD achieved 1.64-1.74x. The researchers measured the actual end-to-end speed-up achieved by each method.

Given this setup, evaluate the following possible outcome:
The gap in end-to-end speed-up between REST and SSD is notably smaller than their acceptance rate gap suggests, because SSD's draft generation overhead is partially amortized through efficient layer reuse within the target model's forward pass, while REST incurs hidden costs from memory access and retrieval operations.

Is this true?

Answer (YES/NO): NO